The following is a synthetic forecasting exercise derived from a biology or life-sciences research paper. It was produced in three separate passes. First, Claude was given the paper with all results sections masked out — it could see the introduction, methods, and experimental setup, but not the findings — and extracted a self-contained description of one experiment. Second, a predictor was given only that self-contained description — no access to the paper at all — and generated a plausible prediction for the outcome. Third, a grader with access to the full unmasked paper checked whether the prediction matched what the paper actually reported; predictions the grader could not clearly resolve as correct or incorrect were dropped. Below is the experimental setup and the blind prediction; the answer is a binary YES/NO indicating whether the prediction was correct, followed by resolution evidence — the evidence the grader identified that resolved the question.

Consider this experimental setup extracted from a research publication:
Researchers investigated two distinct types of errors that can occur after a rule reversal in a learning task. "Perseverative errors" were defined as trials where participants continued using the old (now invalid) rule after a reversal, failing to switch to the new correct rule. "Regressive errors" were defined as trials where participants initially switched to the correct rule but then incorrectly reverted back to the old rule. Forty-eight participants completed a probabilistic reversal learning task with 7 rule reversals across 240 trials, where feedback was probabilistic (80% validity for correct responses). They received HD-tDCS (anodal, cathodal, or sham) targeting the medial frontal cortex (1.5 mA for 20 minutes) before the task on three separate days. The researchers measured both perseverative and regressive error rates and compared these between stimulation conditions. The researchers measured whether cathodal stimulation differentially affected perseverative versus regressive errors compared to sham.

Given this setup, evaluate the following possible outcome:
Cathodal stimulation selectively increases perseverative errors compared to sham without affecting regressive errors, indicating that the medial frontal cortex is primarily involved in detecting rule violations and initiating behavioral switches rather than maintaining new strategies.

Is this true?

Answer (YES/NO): NO